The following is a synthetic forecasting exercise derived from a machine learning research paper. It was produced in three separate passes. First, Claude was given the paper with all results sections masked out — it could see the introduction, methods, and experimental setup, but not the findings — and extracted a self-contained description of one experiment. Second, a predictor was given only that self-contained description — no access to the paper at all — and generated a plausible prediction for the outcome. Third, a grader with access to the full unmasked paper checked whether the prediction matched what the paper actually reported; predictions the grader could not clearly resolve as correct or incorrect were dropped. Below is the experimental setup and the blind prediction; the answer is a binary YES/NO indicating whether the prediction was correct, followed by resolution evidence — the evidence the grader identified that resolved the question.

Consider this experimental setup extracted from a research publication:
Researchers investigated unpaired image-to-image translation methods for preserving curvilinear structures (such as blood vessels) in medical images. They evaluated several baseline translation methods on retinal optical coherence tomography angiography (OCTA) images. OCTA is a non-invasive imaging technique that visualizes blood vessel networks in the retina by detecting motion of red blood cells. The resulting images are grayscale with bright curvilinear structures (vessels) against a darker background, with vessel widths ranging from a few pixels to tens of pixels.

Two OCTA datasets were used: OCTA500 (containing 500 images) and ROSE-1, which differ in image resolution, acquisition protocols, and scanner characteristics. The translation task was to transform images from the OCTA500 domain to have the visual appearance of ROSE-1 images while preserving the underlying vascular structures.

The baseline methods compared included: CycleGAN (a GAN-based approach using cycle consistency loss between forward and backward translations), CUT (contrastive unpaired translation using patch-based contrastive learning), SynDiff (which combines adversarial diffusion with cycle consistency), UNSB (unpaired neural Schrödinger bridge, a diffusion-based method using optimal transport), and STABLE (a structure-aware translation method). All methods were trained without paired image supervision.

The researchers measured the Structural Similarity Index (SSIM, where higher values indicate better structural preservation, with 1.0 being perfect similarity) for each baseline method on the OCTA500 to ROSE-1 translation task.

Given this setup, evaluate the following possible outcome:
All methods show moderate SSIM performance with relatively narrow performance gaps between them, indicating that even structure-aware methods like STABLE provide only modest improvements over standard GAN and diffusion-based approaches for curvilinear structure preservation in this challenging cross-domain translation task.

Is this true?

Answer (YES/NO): NO